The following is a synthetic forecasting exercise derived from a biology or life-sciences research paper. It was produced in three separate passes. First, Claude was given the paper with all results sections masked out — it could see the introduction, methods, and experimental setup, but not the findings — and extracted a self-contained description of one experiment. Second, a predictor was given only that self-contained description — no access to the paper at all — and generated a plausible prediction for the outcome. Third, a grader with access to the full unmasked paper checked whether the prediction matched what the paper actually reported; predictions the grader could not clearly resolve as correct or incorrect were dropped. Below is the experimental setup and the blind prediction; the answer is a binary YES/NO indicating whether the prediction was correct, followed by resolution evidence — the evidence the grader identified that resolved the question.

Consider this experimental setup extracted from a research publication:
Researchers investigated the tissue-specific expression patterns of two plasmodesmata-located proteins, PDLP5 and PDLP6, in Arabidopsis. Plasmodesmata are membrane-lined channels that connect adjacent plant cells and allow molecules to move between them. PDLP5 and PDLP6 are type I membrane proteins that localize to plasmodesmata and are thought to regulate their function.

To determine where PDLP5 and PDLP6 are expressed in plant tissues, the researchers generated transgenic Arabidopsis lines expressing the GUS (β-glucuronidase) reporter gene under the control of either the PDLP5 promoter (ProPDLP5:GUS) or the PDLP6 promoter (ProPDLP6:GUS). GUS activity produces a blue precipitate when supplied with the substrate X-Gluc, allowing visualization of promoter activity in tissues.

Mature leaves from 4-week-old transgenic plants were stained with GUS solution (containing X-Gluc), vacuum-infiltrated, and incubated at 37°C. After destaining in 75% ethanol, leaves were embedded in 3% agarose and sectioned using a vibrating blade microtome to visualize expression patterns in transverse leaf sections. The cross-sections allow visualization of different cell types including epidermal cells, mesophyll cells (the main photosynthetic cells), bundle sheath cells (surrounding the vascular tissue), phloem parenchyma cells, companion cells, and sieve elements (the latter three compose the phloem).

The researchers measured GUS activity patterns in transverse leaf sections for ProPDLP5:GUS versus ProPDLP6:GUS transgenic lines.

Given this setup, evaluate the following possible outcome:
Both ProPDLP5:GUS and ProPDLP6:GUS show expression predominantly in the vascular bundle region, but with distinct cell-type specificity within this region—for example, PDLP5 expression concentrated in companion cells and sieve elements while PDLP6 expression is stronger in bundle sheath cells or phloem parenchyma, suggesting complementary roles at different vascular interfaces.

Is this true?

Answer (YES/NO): NO